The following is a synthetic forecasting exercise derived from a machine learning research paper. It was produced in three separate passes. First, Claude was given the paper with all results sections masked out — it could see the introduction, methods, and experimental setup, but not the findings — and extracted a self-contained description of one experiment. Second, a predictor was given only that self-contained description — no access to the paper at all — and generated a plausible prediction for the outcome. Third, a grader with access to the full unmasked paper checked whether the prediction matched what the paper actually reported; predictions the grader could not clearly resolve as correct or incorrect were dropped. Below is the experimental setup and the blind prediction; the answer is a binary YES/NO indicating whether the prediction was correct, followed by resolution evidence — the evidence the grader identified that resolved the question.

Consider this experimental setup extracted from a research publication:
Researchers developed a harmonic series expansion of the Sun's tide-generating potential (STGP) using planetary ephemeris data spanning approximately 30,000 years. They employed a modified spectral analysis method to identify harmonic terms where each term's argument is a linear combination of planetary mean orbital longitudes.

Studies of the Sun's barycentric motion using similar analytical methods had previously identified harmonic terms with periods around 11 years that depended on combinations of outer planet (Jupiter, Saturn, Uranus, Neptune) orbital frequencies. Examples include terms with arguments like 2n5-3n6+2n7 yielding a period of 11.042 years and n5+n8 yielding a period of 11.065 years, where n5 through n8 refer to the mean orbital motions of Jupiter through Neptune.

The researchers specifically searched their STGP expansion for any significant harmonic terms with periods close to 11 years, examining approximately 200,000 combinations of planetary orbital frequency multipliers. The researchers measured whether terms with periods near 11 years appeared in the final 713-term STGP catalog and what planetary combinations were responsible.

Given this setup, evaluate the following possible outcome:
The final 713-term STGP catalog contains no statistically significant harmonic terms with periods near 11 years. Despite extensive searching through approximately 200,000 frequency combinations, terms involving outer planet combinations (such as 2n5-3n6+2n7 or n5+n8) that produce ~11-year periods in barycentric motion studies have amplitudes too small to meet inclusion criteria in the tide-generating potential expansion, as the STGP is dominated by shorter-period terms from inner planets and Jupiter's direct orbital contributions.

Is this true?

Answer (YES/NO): NO